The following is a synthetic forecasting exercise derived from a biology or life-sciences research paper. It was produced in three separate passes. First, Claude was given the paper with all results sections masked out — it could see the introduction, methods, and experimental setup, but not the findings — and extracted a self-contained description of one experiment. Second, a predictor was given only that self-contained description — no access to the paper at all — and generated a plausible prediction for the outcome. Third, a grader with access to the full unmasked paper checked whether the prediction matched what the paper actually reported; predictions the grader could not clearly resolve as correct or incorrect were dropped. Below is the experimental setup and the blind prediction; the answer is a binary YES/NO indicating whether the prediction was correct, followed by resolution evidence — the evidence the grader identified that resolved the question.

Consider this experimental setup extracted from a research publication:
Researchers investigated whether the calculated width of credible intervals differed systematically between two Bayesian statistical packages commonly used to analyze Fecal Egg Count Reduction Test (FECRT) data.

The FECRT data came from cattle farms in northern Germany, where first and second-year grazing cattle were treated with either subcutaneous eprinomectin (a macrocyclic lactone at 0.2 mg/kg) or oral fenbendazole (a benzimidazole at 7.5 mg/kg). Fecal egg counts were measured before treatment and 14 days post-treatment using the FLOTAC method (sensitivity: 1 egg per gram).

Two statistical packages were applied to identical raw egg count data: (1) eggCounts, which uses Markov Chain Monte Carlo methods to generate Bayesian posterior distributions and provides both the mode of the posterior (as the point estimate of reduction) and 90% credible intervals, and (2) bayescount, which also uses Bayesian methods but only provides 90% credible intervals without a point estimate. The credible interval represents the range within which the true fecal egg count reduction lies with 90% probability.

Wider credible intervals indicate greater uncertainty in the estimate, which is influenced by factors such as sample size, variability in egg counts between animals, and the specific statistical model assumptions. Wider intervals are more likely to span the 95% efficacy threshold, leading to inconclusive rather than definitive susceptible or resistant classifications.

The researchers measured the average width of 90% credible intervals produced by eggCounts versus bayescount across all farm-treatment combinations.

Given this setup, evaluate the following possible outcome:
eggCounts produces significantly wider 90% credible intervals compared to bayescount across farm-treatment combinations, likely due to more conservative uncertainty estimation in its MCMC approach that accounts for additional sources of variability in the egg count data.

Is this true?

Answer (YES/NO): NO